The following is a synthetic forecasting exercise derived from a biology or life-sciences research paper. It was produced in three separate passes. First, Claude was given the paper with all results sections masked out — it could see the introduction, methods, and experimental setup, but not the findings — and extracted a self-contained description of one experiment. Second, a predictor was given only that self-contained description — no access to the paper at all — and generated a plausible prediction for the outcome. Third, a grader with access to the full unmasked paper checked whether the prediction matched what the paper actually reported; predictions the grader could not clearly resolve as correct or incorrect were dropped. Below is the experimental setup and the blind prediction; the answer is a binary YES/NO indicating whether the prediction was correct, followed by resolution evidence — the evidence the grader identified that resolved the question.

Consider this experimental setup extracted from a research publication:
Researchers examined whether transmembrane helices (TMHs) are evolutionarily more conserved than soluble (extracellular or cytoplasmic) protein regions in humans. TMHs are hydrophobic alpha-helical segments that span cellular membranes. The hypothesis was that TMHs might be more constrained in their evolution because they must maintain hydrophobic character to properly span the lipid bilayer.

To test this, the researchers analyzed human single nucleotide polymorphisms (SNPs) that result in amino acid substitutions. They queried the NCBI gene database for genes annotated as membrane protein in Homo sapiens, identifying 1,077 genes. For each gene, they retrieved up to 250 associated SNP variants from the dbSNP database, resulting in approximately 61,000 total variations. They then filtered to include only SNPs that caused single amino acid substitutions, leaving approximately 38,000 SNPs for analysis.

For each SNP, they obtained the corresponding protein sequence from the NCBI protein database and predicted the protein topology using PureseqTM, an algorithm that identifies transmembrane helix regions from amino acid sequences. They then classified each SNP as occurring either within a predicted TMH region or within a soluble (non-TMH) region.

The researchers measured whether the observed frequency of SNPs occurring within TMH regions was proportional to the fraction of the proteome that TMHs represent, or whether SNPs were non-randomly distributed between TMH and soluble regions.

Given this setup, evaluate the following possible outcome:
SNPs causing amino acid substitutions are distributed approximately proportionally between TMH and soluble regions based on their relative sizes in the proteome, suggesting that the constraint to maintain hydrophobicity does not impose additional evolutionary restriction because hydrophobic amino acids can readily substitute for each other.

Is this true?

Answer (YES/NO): NO